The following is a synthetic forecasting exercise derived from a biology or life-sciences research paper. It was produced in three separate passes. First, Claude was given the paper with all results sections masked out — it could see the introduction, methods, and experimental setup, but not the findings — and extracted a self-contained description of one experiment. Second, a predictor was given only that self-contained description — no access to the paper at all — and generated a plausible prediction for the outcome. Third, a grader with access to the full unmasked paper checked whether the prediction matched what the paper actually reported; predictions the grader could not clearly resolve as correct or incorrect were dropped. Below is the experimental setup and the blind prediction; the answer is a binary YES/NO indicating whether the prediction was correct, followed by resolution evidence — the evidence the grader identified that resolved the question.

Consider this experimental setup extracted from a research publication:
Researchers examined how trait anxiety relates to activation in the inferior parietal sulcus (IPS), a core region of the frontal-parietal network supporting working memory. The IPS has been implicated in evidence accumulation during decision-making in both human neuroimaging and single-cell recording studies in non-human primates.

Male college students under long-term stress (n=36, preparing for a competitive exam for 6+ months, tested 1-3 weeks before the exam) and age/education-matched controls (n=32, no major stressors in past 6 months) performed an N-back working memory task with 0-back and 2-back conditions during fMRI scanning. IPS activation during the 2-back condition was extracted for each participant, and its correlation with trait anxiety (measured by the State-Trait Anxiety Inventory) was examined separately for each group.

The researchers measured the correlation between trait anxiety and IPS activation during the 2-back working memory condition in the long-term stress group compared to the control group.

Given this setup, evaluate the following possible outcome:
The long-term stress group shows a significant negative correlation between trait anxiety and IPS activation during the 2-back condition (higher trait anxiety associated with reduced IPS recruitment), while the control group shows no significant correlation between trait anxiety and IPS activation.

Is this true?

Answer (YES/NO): NO